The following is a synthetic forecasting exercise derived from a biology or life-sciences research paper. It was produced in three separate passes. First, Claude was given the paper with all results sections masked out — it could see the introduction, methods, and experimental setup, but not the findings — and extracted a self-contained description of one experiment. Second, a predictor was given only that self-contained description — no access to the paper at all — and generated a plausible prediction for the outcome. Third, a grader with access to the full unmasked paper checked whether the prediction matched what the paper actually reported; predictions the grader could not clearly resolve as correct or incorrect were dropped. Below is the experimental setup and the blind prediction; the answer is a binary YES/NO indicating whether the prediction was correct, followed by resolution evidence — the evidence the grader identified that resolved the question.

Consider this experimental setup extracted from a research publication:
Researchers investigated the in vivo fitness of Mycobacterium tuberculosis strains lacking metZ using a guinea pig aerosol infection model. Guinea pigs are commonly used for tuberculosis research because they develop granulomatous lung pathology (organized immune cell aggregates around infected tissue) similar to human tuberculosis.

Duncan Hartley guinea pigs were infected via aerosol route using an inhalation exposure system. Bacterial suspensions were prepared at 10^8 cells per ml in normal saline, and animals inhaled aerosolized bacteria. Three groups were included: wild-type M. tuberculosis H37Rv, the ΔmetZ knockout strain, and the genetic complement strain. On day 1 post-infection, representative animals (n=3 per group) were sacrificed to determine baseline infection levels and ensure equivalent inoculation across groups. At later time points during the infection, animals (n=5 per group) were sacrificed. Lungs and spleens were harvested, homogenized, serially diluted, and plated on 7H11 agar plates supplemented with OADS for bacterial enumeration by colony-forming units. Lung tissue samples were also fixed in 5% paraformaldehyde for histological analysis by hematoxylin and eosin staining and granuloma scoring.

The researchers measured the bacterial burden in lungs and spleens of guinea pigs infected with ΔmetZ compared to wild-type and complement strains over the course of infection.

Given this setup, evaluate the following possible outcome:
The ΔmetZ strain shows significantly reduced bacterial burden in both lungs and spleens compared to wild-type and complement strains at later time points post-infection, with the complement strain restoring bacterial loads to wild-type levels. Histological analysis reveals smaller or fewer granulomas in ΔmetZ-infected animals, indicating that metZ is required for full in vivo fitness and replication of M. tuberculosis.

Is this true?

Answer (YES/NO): YES